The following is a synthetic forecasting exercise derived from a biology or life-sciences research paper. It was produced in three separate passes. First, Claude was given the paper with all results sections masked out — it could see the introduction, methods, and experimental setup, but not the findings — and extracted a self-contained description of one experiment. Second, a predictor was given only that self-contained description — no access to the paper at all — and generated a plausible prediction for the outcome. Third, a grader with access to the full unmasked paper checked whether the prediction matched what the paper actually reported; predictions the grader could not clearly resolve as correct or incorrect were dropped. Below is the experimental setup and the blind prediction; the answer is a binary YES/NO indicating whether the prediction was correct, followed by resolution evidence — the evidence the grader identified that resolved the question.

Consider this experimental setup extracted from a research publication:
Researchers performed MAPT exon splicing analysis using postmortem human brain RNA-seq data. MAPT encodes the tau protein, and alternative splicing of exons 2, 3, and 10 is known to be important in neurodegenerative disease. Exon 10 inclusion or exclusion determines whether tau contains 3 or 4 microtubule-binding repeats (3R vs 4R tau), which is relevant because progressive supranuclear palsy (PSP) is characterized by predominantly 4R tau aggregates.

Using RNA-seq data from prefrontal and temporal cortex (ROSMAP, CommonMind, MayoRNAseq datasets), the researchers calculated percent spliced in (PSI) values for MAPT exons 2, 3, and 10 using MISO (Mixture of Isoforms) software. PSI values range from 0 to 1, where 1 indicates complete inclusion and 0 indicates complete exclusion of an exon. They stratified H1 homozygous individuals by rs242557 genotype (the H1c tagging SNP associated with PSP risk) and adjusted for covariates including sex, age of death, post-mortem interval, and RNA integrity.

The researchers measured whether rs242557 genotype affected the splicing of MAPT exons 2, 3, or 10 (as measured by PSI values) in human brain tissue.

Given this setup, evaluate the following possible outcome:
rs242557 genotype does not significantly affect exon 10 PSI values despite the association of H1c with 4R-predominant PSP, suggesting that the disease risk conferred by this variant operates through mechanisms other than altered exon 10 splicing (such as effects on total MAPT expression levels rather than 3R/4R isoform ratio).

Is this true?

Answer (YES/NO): NO